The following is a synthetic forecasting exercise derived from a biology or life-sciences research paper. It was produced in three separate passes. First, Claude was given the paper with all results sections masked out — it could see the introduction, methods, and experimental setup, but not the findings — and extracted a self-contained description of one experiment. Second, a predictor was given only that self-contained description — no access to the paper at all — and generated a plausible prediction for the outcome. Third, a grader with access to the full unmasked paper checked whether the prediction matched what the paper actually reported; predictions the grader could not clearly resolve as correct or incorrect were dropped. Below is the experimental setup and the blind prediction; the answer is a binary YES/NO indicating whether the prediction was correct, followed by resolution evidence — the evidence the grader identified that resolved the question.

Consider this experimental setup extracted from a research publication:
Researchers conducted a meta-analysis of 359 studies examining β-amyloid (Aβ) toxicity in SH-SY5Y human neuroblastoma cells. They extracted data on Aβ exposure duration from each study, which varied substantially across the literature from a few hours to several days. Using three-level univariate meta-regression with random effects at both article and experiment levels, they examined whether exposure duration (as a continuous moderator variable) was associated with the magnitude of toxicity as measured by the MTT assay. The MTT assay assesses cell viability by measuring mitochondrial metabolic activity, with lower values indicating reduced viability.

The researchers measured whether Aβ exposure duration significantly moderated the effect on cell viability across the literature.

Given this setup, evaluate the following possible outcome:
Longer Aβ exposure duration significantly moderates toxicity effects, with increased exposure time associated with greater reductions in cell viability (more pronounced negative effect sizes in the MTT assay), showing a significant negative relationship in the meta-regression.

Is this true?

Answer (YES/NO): YES